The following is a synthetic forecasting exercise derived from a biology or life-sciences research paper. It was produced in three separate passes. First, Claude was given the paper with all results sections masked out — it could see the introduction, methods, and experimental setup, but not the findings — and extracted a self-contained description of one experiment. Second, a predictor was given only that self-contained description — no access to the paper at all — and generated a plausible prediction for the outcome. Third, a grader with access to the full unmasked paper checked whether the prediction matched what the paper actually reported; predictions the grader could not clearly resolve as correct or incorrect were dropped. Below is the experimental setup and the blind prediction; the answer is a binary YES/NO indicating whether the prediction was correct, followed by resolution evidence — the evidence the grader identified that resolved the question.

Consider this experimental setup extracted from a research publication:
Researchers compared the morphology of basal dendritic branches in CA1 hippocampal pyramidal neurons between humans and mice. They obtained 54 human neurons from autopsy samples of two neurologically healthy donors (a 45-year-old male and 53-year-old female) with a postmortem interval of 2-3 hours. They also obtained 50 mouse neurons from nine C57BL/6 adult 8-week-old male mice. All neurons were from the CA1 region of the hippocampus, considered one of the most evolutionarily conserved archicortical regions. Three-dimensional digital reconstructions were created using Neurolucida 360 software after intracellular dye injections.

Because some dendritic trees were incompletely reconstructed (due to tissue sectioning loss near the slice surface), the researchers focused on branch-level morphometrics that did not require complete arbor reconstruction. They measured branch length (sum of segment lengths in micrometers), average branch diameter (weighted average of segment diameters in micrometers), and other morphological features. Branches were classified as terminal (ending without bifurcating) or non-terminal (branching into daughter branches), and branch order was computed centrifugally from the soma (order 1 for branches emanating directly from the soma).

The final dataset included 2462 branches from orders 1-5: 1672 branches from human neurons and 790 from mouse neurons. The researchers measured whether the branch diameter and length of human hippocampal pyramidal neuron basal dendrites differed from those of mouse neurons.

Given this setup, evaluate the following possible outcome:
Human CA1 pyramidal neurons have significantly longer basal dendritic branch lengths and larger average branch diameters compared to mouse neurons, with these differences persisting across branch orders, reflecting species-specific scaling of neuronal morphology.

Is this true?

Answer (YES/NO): NO